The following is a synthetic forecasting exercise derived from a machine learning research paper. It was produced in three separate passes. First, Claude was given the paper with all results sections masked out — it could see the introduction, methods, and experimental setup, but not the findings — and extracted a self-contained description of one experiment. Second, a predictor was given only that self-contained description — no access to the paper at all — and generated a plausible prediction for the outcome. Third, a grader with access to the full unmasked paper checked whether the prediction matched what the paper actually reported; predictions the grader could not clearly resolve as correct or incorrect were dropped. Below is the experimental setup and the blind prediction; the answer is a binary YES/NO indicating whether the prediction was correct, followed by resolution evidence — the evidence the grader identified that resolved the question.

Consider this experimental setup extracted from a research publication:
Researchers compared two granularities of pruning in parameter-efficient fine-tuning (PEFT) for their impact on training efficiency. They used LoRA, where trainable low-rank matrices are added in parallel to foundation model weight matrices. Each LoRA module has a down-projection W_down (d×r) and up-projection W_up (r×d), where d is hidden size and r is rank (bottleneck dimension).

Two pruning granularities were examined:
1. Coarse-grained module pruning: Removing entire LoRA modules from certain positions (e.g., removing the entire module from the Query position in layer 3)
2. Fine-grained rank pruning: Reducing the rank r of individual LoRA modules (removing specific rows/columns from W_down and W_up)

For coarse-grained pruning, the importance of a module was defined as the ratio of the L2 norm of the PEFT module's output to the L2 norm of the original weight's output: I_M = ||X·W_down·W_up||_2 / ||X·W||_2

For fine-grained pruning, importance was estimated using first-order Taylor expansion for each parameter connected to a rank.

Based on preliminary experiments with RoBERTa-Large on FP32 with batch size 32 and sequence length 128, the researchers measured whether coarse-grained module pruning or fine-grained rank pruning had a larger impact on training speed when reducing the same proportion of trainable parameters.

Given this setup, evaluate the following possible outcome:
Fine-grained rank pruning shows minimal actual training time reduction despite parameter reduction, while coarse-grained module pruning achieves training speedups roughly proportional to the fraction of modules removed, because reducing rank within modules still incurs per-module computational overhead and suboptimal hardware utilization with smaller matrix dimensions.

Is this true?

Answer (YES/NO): NO